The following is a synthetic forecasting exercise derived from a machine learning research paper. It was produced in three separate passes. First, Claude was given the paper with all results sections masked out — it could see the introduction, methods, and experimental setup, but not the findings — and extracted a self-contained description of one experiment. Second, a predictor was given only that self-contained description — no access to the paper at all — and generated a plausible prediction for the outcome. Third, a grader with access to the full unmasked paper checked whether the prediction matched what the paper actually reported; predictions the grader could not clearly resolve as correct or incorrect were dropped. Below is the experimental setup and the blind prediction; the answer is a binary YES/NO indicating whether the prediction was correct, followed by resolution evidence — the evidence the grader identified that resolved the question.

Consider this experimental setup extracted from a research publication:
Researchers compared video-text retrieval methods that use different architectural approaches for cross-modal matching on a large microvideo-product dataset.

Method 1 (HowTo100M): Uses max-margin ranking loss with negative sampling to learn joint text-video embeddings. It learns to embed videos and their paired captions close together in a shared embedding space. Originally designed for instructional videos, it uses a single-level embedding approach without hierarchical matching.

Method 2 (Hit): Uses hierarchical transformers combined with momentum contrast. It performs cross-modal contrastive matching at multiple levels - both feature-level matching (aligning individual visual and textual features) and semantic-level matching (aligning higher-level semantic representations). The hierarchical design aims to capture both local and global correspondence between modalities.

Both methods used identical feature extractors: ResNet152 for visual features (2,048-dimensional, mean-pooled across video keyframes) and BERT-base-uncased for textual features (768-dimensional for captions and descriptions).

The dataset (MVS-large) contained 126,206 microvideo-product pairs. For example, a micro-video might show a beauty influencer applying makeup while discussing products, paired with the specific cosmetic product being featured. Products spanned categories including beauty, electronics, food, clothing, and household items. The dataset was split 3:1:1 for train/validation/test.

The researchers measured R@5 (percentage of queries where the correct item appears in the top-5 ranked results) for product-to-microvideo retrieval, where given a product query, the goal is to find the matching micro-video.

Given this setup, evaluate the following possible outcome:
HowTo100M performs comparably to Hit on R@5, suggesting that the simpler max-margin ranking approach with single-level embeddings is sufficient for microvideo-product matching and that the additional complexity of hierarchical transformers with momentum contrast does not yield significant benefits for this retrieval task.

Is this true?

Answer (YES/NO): NO